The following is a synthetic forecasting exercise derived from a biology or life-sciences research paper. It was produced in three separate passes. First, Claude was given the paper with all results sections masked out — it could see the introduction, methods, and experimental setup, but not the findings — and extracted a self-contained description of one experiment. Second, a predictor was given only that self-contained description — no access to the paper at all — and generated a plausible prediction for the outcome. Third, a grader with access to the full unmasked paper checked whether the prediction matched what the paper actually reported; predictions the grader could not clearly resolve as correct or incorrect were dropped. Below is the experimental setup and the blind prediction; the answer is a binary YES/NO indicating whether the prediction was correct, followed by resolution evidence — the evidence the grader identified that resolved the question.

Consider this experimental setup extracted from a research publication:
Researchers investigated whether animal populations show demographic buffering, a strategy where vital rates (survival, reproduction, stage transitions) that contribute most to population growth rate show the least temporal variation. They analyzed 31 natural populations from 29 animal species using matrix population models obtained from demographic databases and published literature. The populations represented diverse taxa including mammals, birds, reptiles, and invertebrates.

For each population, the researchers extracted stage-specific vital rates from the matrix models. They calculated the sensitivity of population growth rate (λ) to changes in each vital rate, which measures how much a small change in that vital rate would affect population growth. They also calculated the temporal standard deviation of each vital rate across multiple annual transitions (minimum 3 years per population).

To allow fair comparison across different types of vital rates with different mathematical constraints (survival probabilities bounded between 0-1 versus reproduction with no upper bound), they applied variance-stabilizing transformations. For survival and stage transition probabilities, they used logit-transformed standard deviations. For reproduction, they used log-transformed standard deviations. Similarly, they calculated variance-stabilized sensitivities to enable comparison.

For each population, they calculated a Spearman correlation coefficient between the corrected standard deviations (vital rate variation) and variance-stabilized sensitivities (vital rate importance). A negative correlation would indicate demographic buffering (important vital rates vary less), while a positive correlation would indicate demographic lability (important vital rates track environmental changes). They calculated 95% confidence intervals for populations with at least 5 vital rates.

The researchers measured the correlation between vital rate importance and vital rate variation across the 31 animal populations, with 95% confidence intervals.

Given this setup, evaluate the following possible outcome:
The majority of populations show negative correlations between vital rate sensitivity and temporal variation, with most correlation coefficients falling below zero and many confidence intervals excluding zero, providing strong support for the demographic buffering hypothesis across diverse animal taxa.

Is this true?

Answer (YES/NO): NO